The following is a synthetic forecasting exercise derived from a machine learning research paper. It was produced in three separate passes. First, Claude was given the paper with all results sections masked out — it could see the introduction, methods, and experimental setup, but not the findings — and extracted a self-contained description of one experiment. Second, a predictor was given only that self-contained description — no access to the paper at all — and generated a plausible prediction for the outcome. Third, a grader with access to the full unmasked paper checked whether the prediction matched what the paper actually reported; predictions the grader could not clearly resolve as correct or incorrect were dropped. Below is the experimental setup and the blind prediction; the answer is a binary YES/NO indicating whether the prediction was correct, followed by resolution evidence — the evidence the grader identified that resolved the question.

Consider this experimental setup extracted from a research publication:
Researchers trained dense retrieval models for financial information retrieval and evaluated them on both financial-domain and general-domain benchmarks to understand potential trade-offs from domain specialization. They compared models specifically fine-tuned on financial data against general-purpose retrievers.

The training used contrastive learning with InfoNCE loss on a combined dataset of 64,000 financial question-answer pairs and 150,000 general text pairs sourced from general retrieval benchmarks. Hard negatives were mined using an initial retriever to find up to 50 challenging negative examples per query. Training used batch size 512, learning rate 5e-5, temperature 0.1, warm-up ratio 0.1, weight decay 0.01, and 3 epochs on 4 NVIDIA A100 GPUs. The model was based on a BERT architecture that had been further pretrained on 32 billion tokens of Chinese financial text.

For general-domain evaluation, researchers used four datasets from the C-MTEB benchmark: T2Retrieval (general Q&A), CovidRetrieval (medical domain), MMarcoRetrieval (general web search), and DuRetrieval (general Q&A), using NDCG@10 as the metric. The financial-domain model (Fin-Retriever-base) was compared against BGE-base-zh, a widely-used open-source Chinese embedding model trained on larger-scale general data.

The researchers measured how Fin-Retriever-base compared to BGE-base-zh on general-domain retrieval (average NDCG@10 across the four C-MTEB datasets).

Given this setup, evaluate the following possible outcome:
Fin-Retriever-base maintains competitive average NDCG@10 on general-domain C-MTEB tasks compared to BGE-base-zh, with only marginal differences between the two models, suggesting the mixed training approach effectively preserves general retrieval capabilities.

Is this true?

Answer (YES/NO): YES